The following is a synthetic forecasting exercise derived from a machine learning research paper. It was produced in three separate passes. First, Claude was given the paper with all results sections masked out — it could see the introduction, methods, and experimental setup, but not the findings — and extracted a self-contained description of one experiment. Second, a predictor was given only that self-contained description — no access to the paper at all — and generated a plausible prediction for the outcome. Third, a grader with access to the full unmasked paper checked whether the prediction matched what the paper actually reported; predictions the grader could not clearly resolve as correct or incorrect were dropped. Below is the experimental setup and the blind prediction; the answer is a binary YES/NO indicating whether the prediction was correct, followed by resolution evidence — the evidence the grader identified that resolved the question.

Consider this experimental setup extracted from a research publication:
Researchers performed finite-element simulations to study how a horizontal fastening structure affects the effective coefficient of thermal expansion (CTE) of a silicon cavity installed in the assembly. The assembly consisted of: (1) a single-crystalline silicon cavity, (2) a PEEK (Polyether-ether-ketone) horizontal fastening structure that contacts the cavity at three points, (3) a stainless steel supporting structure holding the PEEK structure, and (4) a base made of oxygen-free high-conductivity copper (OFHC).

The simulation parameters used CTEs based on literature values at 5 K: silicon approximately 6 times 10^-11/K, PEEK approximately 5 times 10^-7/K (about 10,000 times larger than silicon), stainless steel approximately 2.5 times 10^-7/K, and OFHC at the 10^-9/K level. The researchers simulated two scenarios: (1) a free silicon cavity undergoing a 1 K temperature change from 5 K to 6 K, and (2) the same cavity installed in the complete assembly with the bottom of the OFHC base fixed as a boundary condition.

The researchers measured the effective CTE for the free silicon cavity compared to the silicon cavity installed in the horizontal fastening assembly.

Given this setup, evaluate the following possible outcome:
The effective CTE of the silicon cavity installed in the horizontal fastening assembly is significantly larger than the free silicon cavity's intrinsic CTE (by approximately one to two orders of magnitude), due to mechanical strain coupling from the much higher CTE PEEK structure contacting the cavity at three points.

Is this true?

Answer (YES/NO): NO